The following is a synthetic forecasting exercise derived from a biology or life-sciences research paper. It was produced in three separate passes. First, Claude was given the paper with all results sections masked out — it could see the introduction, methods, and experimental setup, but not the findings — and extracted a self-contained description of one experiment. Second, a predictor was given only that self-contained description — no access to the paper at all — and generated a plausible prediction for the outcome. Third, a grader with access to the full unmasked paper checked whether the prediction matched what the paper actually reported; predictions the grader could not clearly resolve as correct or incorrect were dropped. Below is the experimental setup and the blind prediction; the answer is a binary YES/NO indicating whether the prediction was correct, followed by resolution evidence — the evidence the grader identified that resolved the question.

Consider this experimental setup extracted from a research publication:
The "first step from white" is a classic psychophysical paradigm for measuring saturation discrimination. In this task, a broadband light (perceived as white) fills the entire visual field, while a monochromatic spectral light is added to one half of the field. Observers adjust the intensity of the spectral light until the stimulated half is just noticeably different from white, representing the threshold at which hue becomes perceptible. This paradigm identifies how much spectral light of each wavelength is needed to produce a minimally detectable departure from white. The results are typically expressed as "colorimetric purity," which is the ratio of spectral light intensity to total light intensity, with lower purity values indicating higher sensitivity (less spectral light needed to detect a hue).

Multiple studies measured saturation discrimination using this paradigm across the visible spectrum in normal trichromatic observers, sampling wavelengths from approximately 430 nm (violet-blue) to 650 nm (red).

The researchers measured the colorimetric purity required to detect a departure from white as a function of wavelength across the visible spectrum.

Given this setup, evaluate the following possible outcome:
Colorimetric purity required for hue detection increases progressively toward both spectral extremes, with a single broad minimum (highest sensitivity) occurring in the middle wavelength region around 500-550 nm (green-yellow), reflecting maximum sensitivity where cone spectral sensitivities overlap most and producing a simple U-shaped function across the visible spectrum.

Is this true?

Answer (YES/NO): NO